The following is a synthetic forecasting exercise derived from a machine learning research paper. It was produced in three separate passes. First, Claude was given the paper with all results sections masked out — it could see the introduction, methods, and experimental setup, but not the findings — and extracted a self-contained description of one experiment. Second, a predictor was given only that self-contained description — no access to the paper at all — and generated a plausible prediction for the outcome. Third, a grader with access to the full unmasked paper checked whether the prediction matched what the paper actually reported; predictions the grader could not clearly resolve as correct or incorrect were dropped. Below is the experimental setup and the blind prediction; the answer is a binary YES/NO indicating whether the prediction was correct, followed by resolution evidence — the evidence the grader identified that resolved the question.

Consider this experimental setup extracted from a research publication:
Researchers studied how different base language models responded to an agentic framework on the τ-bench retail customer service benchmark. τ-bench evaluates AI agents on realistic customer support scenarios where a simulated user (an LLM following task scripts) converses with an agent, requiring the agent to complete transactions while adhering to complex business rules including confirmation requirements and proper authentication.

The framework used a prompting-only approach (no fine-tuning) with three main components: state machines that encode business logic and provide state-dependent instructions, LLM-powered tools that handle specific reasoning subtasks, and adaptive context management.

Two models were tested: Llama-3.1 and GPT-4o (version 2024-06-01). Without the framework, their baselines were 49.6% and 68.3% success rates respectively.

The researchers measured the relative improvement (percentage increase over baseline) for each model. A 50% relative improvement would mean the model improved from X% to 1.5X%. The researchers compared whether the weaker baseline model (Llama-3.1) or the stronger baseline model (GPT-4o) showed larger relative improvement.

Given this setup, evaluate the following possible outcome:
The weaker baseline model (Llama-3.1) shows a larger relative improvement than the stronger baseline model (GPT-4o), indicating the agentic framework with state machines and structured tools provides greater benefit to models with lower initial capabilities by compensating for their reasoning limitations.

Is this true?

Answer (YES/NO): YES